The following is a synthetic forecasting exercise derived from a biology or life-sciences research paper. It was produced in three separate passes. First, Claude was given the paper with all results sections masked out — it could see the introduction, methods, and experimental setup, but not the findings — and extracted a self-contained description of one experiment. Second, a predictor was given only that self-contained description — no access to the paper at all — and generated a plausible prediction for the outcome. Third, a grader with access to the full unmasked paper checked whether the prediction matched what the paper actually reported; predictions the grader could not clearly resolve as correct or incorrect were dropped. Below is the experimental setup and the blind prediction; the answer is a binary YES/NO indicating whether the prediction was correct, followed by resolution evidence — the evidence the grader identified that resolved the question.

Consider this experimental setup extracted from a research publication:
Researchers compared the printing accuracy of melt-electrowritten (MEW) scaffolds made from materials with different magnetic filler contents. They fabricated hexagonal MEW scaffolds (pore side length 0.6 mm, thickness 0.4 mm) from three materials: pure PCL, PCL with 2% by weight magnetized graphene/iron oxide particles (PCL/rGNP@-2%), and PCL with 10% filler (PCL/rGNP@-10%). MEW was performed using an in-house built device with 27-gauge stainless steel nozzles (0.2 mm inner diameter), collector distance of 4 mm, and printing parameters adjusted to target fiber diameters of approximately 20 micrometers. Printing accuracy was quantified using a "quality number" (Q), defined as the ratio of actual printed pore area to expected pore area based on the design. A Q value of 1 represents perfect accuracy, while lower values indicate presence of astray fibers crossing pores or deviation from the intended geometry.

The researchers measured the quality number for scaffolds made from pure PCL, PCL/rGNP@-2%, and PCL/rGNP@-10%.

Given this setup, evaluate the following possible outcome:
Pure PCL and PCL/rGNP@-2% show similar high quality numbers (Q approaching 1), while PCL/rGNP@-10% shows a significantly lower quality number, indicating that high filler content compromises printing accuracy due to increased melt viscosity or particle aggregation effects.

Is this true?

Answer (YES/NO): YES